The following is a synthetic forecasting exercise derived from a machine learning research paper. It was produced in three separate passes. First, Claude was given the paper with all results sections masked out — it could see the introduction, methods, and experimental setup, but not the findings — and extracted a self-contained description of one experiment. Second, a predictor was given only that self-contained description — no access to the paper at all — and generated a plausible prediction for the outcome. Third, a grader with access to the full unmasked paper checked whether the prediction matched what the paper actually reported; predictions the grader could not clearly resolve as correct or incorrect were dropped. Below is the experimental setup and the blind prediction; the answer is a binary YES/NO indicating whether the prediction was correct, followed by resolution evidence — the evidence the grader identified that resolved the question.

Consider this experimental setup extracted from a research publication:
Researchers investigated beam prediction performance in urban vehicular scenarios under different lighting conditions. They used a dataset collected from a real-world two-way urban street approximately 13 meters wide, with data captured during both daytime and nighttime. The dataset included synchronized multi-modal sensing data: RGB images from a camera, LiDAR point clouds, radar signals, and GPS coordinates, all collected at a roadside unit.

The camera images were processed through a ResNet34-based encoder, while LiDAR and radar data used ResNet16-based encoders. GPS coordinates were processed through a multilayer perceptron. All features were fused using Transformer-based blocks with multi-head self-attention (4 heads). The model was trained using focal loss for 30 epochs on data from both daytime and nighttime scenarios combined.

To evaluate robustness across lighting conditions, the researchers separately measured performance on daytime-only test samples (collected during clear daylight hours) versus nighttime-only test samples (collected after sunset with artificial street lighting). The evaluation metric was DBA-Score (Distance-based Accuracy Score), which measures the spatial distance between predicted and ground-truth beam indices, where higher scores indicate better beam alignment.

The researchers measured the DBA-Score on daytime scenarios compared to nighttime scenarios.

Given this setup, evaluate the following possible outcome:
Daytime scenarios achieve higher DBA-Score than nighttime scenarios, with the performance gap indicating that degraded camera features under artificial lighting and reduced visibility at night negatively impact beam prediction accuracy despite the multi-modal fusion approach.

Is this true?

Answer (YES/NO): NO